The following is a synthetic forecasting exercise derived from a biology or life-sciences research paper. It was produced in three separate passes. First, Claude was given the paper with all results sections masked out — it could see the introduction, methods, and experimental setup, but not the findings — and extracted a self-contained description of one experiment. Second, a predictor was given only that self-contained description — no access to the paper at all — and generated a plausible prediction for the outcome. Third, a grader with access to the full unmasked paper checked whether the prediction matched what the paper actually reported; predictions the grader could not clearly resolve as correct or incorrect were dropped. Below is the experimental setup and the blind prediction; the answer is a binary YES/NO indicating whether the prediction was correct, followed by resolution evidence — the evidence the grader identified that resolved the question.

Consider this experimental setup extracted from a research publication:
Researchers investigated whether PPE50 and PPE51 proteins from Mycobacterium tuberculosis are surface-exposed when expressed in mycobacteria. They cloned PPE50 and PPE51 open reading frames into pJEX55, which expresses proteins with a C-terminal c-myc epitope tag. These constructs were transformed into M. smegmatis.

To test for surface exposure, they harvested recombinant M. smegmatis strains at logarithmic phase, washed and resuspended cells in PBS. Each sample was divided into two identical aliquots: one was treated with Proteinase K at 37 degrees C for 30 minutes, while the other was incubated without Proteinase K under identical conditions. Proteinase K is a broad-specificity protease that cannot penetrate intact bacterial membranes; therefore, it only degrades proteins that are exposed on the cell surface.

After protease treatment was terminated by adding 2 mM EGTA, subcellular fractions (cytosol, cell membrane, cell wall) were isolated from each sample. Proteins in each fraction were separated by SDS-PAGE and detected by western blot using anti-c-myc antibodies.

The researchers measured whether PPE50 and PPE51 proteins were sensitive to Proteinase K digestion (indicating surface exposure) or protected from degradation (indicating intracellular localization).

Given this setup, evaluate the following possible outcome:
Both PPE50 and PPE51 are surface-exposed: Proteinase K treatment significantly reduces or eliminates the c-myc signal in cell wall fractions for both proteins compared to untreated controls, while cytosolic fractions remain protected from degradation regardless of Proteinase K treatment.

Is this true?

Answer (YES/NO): YES